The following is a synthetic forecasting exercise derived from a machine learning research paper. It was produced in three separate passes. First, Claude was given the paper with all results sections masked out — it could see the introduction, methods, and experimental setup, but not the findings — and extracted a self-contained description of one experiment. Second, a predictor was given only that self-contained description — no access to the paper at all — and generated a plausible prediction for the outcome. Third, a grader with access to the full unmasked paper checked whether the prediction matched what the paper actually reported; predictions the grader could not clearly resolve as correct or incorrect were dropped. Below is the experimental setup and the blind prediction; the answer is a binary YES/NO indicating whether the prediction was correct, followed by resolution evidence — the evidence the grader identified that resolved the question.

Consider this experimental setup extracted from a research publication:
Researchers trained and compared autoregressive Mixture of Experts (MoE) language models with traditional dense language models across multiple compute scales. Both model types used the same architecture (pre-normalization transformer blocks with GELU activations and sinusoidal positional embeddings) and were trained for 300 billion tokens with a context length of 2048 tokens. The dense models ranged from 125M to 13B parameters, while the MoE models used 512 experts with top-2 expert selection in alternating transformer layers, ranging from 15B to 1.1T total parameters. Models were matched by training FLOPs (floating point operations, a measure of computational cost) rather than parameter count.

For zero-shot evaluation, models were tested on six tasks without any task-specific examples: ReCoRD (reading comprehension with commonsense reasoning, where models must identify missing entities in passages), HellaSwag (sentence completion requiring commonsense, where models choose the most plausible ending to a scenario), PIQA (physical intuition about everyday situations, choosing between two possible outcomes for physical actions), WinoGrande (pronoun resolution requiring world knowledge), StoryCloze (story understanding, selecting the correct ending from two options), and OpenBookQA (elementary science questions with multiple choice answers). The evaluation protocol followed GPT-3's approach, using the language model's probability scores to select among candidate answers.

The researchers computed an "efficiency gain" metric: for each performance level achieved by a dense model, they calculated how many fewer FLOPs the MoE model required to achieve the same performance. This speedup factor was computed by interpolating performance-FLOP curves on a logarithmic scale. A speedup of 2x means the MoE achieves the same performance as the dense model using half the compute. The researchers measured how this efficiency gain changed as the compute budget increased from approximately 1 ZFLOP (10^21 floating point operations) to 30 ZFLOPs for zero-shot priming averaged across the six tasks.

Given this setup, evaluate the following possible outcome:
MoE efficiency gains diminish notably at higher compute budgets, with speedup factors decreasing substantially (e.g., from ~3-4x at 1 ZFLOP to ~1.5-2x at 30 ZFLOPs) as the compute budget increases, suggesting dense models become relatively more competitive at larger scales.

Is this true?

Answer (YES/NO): YES